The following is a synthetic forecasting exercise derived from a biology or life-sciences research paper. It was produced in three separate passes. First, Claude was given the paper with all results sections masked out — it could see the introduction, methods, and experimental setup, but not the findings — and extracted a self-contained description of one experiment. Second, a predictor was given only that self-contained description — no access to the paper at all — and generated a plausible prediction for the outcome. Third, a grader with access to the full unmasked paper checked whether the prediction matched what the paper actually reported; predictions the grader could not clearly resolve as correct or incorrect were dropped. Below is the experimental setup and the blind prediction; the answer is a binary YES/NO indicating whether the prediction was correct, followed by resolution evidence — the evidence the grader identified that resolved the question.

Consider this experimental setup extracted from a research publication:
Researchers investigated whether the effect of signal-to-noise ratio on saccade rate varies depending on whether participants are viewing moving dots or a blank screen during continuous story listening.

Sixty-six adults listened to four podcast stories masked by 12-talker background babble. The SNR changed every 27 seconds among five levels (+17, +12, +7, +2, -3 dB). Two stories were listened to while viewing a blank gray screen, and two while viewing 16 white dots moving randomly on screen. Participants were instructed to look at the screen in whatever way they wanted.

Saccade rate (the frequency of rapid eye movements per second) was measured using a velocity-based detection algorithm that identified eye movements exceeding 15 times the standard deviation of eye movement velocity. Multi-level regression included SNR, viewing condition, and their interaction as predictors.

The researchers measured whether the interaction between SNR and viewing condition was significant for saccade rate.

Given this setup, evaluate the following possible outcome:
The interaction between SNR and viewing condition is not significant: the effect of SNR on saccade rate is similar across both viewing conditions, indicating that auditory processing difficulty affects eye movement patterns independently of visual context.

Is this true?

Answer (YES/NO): YES